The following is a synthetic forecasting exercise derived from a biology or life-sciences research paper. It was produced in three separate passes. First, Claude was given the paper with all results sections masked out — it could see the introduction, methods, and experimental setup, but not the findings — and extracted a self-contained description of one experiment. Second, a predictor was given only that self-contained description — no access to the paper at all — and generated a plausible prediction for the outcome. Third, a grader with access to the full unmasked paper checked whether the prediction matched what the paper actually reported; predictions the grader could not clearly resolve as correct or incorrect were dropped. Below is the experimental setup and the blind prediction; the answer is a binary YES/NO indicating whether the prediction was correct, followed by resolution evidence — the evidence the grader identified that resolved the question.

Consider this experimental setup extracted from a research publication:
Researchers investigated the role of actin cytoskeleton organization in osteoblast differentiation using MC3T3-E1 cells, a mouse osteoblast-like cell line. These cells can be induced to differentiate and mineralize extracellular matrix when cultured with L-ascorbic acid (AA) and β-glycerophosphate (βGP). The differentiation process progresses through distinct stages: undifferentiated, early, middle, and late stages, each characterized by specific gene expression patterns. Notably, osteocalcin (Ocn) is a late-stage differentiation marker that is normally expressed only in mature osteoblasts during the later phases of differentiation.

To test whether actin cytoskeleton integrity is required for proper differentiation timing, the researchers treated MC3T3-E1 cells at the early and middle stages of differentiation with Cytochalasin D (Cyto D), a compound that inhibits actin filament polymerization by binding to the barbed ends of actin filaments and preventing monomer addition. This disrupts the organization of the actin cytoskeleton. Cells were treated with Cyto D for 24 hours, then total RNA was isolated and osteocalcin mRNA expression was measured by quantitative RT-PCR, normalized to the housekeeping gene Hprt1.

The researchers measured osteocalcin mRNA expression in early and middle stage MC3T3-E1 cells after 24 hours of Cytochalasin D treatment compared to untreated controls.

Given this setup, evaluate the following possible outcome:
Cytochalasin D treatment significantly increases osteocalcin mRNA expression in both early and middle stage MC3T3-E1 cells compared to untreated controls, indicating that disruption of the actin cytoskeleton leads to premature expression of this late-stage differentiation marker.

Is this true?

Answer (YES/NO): YES